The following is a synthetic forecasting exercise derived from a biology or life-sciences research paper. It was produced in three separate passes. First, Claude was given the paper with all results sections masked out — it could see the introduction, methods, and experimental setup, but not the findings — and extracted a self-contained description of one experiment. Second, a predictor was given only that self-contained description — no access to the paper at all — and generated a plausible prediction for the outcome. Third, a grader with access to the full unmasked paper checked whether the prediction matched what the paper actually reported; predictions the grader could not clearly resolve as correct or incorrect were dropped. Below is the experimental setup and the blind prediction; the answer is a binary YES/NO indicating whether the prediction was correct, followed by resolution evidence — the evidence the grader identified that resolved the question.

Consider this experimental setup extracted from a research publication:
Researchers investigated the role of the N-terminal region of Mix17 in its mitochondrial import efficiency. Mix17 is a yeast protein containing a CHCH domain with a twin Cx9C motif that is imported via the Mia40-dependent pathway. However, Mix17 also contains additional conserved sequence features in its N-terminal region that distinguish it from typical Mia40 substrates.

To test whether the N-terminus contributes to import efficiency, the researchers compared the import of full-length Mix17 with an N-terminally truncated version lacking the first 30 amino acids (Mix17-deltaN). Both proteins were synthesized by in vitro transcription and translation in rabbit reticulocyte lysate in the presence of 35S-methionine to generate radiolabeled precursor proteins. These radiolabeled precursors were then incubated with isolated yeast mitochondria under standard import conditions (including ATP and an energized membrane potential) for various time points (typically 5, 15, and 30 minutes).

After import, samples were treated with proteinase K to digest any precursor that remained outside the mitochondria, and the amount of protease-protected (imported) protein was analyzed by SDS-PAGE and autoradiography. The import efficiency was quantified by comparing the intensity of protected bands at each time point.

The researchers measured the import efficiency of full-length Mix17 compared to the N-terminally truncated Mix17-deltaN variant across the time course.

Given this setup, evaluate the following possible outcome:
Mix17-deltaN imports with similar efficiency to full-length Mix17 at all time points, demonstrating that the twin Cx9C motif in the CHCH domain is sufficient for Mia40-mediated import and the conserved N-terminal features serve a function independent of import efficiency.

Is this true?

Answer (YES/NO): NO